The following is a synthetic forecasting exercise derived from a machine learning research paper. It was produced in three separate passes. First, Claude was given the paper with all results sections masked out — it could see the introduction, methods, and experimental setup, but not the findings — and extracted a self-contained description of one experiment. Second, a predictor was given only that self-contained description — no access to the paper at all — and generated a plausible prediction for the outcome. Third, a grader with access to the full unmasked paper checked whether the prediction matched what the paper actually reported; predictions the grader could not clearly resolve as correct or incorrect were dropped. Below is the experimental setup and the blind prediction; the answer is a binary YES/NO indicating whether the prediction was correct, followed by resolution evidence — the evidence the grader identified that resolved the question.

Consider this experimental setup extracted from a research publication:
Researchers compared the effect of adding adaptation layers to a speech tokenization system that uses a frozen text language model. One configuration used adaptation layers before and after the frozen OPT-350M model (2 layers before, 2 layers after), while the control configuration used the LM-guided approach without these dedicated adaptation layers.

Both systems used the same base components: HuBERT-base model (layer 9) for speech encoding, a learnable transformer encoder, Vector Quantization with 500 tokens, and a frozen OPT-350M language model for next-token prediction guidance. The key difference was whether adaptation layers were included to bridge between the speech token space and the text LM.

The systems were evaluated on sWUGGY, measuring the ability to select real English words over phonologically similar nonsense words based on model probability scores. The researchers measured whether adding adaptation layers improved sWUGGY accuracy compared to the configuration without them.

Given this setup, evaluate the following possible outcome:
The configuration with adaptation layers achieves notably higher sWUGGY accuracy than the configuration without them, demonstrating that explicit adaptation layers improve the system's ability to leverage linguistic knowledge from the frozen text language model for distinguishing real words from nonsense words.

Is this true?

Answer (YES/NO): NO